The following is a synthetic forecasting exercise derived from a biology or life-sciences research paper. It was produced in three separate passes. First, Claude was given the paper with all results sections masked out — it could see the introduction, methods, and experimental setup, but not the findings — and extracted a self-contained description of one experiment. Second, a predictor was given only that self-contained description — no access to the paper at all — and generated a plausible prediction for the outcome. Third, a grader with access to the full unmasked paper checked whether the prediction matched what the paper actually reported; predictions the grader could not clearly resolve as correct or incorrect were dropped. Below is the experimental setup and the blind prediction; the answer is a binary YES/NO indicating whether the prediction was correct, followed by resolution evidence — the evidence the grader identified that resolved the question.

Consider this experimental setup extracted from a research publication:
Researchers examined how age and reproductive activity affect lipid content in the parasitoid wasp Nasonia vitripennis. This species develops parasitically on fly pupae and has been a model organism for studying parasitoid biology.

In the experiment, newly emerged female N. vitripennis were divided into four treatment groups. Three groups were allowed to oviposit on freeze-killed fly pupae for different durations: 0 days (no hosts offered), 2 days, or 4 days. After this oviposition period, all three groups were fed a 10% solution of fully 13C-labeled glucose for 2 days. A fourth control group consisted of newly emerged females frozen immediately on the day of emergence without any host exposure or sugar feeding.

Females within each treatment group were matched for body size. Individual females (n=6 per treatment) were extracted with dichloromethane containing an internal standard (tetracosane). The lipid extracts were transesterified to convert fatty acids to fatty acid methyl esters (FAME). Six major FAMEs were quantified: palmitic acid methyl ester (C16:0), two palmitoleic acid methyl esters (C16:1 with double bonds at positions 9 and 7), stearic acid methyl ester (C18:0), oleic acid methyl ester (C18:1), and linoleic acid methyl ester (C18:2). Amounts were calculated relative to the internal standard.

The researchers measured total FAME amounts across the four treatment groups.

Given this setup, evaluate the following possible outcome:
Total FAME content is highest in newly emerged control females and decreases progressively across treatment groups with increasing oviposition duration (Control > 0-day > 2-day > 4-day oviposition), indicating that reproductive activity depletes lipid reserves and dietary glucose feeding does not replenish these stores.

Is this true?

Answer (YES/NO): NO